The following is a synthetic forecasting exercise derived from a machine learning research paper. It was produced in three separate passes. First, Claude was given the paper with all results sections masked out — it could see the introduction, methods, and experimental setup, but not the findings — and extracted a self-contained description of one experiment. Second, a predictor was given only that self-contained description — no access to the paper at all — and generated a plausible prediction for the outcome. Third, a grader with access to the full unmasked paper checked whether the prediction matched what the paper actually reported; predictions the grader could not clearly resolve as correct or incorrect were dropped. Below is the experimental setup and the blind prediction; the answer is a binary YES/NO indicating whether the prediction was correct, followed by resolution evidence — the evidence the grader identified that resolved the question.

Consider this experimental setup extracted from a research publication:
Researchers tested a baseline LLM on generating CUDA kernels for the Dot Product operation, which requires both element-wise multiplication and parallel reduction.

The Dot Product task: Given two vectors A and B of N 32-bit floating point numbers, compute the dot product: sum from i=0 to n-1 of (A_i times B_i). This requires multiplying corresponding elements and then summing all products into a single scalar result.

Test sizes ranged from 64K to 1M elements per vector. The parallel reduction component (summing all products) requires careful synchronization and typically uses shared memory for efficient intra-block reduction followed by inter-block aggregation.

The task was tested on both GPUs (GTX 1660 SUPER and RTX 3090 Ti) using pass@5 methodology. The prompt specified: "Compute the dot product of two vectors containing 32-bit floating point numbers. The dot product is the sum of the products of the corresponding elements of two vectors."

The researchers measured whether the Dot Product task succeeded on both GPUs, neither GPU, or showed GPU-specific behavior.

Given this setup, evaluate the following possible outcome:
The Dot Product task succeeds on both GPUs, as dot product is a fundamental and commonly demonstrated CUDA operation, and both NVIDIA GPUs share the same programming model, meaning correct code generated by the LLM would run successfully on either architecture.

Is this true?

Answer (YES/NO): YES